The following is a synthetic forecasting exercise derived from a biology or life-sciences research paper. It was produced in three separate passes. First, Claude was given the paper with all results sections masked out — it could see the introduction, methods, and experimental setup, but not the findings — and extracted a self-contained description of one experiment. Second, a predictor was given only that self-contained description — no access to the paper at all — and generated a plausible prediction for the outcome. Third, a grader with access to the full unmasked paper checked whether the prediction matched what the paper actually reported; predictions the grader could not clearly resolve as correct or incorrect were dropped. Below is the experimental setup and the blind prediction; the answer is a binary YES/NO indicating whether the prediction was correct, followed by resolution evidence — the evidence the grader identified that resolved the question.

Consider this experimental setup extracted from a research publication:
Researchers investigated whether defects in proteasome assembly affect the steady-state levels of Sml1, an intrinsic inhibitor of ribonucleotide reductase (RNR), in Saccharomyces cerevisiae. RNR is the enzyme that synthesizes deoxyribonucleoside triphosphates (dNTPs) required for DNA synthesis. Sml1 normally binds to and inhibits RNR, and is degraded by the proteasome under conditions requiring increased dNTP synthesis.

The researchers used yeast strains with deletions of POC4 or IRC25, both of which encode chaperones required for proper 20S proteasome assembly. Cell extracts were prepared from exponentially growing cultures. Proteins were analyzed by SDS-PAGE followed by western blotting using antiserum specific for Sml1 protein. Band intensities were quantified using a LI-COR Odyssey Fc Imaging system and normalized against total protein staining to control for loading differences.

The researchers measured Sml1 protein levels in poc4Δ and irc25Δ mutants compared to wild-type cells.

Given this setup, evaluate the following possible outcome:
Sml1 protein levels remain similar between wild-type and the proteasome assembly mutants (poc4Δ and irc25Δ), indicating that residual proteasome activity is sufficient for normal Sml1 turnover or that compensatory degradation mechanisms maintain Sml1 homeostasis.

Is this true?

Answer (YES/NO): NO